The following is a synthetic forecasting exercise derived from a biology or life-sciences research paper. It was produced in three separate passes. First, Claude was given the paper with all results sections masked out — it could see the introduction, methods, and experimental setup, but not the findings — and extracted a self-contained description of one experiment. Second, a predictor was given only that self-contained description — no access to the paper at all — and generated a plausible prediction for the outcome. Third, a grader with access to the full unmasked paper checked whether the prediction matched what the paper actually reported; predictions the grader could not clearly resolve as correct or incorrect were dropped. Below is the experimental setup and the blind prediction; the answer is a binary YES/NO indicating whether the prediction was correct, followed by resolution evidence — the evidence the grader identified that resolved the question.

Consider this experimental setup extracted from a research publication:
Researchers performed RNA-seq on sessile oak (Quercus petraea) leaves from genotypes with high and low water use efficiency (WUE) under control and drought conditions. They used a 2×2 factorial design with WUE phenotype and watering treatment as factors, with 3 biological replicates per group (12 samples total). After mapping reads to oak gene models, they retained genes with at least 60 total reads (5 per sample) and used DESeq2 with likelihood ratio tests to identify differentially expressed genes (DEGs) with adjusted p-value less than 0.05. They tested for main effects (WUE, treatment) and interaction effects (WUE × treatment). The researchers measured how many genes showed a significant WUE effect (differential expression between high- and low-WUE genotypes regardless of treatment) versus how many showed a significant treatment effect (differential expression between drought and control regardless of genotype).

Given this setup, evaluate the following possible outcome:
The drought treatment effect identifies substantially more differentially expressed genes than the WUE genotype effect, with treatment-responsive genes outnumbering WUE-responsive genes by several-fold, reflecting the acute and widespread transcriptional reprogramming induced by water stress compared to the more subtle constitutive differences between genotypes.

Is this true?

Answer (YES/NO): NO